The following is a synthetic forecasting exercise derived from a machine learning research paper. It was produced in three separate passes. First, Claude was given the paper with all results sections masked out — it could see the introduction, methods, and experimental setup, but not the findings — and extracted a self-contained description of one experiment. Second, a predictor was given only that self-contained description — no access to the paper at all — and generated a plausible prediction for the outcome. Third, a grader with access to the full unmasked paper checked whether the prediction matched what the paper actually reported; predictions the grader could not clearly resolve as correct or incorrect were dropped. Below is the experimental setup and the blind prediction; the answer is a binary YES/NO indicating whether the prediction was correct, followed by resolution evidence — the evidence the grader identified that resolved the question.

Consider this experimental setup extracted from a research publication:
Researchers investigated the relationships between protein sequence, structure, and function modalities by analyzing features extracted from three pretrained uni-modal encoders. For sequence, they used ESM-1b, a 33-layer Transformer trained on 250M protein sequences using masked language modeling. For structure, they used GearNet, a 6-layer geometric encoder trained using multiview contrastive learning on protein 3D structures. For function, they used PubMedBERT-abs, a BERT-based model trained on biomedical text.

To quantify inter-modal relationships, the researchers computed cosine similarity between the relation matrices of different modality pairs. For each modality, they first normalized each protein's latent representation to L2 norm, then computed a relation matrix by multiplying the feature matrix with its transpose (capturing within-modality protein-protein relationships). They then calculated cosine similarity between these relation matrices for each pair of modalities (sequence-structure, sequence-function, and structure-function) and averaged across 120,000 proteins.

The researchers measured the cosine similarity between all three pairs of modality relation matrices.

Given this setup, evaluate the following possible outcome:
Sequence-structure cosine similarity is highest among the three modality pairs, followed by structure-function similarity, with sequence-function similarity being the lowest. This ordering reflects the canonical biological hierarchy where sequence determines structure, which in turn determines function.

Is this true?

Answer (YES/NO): NO